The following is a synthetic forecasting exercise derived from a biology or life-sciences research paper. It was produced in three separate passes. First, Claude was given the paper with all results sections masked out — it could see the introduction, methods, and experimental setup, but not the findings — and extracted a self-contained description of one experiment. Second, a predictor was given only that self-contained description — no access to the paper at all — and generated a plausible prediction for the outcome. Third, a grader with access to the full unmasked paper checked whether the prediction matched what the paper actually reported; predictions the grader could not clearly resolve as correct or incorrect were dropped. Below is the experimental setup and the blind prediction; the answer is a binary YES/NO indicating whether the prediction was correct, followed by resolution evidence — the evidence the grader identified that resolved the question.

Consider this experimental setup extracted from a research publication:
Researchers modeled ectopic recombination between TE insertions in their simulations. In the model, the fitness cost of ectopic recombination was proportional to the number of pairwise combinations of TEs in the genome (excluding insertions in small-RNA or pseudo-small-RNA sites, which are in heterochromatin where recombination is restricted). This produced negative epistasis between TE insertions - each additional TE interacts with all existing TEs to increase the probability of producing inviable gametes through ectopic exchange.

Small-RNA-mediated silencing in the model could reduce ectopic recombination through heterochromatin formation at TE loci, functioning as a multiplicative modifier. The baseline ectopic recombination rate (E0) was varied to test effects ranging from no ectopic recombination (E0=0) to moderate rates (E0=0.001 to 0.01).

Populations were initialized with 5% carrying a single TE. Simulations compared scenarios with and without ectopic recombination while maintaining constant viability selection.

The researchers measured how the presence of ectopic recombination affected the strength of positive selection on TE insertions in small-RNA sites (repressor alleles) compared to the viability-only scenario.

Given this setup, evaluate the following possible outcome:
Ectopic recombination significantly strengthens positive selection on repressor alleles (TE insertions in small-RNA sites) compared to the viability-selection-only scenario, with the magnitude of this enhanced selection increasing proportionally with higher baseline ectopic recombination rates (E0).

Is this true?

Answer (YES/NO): YES